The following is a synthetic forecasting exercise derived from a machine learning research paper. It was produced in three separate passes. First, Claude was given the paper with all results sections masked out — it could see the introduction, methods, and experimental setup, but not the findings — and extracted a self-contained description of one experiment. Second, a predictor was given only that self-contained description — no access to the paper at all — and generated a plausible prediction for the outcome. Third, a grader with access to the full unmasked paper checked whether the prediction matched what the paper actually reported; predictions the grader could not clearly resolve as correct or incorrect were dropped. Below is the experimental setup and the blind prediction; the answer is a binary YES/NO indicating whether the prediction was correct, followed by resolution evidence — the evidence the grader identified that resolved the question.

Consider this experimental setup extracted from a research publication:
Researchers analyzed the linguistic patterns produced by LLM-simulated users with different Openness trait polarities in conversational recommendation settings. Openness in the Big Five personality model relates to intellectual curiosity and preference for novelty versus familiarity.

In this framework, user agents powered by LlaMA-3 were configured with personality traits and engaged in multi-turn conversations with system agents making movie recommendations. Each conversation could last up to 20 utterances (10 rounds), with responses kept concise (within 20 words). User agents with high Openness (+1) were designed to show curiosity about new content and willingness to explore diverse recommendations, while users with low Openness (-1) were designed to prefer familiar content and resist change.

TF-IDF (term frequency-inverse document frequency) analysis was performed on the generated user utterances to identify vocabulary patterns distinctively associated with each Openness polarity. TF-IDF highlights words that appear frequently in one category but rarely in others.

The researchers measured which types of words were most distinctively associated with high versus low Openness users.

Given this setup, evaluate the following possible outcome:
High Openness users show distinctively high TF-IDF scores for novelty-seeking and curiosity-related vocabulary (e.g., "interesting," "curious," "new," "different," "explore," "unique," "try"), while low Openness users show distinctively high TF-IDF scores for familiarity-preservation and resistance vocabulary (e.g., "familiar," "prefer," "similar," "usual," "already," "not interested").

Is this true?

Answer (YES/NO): YES